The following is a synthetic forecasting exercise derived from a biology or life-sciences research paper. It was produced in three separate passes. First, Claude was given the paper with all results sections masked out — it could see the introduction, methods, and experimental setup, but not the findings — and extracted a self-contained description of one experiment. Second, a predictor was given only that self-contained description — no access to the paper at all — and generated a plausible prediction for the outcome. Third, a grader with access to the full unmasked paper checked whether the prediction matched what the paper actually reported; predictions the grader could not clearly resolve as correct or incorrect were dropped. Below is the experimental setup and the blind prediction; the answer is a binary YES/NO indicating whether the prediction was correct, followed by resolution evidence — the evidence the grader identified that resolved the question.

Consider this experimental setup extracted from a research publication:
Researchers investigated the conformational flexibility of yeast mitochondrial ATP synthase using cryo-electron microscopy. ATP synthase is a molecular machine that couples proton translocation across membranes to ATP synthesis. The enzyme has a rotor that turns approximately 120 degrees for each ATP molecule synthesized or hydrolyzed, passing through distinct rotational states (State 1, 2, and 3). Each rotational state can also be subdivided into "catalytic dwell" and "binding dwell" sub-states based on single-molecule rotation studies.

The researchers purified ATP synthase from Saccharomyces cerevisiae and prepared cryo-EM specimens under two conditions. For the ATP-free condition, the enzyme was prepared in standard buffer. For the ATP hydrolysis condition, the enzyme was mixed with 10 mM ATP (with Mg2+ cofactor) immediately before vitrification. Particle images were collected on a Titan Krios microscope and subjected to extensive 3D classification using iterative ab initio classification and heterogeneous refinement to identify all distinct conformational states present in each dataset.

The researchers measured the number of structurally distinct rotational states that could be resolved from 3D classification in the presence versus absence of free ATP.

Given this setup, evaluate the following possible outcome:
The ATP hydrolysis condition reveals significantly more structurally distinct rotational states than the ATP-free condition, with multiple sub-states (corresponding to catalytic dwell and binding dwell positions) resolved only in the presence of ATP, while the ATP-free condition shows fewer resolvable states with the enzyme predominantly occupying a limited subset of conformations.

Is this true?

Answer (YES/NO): YES